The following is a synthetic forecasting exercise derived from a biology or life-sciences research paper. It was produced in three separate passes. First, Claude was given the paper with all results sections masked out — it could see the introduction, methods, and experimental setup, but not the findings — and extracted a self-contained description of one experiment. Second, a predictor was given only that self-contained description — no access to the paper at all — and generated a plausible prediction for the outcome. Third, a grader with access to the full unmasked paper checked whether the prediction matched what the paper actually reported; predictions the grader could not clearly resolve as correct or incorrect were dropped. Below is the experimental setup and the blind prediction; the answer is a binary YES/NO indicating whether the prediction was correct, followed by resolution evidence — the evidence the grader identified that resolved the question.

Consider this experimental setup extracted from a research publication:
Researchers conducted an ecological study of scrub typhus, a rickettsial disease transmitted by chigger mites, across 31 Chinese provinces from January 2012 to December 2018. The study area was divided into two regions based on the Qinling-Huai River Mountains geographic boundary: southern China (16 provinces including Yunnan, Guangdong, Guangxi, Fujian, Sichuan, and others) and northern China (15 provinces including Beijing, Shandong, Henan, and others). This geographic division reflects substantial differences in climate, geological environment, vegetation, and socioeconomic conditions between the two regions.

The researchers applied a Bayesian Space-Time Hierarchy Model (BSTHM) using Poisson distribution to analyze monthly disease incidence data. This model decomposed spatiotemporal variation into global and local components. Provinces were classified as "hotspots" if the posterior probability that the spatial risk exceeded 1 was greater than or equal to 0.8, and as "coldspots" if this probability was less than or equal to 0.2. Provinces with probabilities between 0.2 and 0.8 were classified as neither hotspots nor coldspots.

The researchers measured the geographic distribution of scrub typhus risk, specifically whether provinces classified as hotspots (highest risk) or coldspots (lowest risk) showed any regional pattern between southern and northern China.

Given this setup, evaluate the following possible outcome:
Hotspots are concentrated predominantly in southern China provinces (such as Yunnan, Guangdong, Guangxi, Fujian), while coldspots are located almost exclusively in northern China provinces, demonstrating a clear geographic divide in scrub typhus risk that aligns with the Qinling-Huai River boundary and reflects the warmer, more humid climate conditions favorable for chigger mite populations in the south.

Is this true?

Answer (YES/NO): YES